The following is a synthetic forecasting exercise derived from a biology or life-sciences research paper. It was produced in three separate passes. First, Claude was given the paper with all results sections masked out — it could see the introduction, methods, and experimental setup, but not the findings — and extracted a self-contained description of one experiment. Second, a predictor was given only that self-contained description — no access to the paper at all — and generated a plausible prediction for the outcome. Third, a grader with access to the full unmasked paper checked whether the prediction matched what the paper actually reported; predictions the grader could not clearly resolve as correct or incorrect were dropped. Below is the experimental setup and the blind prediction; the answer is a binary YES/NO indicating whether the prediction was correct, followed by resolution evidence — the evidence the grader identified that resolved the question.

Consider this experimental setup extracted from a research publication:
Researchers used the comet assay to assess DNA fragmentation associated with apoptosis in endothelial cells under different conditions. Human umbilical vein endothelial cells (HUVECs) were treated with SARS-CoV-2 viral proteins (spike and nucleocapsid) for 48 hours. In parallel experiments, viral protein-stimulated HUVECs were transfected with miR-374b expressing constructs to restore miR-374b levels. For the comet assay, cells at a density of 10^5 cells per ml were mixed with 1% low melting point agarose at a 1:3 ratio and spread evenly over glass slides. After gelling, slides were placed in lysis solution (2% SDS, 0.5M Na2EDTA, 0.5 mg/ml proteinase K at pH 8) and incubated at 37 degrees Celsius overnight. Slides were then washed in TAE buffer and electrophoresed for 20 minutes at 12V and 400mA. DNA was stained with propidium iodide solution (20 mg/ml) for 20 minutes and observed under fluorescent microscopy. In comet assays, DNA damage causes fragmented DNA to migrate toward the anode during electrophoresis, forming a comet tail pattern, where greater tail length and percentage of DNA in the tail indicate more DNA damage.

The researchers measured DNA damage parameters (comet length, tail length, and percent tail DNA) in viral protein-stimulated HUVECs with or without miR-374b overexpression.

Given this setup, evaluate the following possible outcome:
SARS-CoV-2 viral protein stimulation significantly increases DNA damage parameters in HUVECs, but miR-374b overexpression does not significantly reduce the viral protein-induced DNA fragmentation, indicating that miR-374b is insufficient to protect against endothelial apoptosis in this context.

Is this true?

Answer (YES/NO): NO